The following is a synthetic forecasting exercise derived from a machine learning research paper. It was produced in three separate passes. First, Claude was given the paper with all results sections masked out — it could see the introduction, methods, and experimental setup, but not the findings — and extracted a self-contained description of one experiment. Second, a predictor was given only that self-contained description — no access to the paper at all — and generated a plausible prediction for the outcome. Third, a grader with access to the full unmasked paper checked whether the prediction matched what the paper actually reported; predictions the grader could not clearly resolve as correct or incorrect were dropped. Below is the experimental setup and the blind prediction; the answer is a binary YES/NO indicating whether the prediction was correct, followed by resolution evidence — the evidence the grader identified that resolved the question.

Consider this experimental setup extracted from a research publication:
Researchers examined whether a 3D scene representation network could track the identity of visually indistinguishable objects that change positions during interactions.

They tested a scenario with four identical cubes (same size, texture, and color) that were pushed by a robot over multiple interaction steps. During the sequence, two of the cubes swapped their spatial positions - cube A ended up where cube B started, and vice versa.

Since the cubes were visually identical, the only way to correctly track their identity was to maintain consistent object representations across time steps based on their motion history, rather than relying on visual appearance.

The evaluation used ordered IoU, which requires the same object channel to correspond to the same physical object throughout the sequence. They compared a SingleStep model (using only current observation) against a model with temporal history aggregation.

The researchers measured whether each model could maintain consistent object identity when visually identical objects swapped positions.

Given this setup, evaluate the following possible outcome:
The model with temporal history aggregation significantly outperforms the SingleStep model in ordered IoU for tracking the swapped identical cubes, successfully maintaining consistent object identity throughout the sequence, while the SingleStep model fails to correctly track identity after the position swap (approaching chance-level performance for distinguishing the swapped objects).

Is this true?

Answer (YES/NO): YES